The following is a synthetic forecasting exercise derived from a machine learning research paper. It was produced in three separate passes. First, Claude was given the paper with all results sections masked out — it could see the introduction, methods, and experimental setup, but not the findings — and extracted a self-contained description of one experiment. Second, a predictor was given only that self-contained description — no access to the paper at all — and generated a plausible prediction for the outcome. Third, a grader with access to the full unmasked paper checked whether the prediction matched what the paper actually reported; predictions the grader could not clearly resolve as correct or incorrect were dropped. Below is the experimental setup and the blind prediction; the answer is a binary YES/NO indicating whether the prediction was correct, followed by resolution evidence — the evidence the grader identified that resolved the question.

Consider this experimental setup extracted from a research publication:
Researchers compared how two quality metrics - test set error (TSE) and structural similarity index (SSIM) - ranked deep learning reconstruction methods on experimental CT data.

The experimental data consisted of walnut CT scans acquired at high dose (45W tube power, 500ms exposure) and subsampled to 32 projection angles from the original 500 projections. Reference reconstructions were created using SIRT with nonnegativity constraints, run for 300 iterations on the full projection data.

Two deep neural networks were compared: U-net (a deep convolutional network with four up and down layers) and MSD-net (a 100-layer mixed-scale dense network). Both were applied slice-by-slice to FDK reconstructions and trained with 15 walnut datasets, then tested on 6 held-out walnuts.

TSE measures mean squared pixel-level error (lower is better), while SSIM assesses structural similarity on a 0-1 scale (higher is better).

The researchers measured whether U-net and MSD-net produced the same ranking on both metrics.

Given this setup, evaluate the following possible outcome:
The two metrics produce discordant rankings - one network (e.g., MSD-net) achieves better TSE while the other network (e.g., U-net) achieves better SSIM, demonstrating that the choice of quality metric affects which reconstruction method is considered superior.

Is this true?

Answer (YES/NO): NO